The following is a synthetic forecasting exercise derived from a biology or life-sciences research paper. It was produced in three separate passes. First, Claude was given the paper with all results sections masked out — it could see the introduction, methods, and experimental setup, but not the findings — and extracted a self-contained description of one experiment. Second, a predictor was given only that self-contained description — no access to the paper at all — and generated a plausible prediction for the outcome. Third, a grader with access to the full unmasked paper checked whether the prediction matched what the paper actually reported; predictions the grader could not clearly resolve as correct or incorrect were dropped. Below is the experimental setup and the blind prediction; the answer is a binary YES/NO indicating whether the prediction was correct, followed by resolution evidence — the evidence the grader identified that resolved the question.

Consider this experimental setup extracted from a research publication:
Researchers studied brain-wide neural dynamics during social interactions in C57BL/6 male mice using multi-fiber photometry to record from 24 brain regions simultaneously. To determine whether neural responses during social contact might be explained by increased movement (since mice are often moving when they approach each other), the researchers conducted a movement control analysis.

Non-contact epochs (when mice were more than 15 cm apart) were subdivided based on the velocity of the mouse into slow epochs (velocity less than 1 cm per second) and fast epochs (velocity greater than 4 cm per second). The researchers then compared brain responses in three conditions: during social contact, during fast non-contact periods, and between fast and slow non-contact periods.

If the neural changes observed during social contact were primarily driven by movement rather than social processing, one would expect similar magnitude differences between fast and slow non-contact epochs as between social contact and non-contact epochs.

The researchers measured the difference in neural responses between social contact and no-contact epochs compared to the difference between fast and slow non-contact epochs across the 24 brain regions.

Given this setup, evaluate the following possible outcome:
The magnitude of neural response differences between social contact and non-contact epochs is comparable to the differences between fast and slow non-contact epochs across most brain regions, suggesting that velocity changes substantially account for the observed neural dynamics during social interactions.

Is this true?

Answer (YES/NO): NO